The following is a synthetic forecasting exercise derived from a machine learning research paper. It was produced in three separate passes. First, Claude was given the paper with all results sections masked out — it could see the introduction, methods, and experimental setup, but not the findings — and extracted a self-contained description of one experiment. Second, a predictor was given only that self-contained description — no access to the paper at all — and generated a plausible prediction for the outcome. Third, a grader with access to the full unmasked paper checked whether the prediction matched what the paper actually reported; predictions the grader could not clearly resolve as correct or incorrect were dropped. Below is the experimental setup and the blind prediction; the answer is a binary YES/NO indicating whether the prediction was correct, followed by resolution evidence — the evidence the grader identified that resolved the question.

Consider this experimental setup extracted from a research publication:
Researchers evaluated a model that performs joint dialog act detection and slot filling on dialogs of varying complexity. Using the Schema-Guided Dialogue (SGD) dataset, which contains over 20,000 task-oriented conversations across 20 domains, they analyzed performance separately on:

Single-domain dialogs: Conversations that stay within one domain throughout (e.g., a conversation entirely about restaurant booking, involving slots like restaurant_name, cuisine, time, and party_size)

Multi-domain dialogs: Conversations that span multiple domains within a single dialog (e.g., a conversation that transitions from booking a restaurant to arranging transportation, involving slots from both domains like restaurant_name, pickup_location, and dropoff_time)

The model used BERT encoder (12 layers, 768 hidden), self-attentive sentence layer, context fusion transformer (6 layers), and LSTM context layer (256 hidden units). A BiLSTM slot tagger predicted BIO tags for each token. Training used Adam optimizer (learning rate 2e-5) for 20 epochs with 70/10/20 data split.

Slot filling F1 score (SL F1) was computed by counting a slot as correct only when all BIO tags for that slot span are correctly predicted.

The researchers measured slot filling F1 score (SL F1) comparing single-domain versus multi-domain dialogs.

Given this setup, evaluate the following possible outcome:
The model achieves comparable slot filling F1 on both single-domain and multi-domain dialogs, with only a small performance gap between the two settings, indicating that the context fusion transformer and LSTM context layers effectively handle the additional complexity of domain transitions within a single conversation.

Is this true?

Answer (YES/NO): NO